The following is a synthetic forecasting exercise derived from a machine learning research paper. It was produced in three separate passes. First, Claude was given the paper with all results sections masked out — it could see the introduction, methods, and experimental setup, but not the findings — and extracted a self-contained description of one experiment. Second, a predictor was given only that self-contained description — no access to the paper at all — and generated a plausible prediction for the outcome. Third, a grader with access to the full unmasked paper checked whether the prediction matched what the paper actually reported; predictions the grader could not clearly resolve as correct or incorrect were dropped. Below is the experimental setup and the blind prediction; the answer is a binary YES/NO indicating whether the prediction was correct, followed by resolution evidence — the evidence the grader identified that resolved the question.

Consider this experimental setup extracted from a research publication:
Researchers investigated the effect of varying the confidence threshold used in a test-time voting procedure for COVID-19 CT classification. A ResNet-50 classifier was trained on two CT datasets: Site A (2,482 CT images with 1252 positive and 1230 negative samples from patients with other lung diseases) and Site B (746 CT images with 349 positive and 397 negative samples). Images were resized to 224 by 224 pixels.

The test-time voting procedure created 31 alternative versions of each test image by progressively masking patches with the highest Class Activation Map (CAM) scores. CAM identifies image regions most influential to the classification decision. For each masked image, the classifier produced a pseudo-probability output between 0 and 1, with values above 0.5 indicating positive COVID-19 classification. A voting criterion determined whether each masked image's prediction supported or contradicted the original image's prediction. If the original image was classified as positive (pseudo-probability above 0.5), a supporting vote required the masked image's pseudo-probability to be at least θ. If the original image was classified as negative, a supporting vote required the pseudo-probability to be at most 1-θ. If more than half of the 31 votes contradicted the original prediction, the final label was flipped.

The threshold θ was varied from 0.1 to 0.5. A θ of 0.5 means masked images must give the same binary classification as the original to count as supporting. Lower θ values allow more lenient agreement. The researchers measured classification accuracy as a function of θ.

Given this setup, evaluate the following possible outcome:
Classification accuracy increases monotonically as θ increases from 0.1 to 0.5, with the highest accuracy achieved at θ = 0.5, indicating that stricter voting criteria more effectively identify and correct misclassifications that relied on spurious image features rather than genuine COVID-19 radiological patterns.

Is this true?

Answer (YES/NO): NO